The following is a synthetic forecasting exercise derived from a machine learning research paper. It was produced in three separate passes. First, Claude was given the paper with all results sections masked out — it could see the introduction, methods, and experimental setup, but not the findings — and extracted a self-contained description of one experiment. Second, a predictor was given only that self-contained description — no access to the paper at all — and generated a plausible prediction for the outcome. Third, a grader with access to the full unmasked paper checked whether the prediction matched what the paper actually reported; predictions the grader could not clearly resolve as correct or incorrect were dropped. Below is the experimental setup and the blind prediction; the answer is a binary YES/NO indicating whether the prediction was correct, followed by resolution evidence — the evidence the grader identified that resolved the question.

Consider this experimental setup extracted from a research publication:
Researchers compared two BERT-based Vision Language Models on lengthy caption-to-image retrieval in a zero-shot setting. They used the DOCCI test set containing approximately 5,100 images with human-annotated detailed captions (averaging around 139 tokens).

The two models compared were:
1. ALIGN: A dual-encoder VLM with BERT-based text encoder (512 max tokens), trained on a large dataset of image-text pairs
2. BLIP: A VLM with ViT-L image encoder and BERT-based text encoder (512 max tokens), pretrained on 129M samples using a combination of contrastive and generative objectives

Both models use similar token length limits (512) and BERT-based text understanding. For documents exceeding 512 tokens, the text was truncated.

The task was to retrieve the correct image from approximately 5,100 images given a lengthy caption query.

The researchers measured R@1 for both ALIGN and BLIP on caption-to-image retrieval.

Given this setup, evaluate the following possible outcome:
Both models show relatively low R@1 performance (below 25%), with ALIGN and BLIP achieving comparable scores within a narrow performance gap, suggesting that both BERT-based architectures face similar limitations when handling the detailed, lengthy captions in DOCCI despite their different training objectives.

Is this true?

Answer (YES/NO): NO